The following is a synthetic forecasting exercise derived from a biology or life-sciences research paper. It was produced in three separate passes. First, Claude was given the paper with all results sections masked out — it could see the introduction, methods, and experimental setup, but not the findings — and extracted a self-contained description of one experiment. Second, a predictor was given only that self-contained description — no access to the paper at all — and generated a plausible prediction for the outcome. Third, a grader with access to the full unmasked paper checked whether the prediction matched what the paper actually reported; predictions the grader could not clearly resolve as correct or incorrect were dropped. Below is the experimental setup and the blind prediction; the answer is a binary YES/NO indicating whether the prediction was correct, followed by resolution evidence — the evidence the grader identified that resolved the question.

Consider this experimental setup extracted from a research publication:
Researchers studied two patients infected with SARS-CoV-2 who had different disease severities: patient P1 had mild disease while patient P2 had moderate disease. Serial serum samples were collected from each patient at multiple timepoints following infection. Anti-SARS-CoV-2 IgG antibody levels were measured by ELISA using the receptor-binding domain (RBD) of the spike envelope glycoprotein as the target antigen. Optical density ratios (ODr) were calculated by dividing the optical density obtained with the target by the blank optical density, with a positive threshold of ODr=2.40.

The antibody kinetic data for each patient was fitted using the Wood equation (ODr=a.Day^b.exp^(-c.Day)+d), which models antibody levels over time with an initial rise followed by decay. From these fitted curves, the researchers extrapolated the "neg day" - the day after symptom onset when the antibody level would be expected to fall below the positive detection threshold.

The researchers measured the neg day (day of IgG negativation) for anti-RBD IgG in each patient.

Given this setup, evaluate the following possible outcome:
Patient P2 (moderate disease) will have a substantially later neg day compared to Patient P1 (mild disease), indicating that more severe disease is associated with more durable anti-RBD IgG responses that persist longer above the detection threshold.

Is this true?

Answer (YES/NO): NO